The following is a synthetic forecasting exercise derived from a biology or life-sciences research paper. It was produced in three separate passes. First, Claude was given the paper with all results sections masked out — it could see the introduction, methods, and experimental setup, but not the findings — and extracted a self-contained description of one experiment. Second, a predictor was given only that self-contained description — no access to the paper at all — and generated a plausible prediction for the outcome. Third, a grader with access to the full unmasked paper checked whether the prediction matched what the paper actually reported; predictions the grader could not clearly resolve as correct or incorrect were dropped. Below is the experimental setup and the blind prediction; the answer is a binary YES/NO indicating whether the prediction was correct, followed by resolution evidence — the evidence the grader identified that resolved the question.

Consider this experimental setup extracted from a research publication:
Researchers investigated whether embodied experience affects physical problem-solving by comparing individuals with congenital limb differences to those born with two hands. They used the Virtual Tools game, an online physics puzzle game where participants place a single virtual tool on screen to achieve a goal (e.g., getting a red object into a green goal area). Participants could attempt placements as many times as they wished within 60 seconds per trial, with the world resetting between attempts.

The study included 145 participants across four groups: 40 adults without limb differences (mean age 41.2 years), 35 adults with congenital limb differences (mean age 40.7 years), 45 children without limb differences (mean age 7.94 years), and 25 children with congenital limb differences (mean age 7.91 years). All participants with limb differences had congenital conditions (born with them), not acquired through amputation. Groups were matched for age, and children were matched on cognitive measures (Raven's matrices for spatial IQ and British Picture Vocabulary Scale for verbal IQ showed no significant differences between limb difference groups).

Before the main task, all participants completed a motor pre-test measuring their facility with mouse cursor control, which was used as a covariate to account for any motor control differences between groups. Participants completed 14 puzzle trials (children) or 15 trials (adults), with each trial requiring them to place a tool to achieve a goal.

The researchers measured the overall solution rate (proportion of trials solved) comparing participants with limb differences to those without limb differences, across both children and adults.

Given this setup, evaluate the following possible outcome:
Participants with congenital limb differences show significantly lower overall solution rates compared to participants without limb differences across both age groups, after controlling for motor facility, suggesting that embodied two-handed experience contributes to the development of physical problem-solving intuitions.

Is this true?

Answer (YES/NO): NO